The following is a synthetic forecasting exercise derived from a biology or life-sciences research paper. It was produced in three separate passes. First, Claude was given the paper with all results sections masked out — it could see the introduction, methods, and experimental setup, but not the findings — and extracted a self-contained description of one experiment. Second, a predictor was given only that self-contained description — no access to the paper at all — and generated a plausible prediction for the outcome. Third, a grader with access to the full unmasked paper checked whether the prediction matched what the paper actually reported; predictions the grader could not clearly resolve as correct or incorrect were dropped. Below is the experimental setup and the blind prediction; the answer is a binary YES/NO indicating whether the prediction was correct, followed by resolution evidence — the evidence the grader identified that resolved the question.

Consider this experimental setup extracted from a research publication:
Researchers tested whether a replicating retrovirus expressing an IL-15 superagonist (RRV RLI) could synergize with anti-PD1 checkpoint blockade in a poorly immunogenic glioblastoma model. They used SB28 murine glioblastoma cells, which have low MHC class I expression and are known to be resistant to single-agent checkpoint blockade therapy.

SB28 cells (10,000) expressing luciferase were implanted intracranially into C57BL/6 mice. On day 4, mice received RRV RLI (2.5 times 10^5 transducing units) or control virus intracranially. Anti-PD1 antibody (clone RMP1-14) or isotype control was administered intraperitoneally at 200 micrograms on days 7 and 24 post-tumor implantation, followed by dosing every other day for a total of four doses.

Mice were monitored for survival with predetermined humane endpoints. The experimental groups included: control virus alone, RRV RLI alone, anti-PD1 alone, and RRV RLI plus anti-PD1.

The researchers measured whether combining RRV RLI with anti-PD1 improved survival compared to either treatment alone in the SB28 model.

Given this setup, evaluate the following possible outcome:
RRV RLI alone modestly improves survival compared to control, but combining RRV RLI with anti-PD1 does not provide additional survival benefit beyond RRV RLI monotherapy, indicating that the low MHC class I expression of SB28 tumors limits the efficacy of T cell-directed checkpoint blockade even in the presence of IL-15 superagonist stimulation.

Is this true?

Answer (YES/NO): YES